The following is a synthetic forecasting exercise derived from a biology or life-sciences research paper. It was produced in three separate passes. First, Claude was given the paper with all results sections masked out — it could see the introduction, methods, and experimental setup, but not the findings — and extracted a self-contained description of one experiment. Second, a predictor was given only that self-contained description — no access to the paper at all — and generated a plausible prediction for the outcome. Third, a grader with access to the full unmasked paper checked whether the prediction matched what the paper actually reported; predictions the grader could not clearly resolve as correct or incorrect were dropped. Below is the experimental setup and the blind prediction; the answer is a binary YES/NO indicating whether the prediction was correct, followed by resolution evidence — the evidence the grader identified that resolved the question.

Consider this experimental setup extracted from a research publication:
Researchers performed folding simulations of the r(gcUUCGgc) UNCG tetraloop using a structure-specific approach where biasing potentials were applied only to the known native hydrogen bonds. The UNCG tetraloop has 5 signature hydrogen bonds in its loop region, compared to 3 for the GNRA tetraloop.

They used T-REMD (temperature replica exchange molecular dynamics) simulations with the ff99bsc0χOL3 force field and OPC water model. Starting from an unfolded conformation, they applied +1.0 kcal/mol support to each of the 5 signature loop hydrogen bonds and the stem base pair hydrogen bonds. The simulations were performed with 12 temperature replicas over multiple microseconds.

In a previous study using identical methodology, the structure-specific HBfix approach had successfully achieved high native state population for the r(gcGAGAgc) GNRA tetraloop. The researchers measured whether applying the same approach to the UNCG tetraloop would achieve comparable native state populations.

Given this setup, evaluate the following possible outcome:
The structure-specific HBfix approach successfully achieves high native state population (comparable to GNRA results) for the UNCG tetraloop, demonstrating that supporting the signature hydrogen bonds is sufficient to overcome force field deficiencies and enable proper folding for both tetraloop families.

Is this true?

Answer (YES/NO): YES